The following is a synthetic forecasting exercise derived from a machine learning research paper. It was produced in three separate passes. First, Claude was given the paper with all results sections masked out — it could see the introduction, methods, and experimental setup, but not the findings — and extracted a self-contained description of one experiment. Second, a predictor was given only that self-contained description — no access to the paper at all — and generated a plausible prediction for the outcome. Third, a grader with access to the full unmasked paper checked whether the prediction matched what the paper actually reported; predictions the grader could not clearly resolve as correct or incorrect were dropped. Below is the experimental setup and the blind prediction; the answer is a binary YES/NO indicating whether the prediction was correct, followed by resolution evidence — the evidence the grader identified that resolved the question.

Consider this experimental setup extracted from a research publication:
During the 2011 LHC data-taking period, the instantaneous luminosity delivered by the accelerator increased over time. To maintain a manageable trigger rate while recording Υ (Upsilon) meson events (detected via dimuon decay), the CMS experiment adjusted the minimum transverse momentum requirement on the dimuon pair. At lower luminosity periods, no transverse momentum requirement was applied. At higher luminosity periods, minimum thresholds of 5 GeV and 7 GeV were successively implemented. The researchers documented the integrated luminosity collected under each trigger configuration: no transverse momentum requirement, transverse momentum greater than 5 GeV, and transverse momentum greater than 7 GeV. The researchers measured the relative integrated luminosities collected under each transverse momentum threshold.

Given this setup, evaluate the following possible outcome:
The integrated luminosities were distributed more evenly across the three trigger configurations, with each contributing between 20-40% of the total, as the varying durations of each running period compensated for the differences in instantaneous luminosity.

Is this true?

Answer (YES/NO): NO